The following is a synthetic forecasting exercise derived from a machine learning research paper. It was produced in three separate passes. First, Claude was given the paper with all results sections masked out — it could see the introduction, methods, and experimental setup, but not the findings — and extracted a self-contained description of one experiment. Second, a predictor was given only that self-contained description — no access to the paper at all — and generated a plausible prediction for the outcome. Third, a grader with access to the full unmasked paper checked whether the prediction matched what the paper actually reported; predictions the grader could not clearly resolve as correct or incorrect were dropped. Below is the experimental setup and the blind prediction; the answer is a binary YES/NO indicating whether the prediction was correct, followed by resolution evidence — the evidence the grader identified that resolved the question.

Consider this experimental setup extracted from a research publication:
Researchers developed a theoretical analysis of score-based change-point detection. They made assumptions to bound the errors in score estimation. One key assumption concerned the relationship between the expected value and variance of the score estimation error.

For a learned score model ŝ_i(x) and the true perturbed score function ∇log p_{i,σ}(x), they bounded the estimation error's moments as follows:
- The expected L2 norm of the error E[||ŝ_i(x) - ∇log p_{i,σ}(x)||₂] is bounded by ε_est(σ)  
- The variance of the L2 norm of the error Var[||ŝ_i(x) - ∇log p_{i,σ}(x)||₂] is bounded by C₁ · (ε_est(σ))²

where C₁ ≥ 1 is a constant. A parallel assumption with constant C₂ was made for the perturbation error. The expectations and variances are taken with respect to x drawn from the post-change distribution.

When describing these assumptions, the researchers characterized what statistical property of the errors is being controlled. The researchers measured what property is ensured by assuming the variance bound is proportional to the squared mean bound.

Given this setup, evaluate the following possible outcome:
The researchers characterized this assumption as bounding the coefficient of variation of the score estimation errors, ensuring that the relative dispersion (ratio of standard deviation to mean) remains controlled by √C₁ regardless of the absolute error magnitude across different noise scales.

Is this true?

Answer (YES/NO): YES